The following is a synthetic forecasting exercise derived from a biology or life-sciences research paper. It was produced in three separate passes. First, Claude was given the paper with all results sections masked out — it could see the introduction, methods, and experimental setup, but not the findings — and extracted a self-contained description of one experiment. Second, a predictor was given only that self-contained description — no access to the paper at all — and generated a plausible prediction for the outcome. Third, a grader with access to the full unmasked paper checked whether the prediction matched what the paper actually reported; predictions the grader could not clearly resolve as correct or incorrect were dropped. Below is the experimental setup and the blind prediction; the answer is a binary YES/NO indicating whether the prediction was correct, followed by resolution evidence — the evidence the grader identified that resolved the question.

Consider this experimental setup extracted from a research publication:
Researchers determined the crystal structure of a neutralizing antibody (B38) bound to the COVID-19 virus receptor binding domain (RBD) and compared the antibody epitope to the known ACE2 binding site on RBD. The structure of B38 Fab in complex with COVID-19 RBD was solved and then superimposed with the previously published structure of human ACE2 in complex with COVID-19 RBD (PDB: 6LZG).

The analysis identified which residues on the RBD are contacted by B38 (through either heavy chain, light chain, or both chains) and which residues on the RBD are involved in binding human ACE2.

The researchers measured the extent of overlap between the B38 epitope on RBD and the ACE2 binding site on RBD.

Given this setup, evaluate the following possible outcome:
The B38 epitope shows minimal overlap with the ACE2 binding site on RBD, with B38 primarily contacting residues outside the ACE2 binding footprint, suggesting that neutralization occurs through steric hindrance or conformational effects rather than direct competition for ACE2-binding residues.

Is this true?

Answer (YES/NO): NO